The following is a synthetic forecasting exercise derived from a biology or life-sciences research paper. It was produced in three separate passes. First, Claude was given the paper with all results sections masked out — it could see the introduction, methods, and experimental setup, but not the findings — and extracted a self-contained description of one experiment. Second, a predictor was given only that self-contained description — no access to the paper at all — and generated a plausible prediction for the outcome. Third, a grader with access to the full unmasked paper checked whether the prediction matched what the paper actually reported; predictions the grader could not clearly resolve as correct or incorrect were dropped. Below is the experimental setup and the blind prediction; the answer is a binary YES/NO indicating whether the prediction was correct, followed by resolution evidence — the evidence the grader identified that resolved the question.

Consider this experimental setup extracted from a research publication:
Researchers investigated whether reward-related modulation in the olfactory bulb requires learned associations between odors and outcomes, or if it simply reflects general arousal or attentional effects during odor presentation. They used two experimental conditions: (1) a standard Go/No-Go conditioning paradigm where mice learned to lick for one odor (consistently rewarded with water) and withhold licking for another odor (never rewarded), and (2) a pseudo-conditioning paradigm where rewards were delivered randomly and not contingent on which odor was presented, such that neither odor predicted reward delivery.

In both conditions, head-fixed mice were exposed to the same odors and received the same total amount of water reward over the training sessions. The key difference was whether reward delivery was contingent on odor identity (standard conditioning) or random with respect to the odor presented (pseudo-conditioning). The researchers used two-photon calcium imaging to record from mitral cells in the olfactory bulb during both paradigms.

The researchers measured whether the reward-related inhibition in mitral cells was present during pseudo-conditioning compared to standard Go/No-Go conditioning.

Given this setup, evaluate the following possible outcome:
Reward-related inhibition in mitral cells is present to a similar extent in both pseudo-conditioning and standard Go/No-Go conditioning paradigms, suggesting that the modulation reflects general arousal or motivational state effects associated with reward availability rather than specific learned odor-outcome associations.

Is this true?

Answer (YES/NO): NO